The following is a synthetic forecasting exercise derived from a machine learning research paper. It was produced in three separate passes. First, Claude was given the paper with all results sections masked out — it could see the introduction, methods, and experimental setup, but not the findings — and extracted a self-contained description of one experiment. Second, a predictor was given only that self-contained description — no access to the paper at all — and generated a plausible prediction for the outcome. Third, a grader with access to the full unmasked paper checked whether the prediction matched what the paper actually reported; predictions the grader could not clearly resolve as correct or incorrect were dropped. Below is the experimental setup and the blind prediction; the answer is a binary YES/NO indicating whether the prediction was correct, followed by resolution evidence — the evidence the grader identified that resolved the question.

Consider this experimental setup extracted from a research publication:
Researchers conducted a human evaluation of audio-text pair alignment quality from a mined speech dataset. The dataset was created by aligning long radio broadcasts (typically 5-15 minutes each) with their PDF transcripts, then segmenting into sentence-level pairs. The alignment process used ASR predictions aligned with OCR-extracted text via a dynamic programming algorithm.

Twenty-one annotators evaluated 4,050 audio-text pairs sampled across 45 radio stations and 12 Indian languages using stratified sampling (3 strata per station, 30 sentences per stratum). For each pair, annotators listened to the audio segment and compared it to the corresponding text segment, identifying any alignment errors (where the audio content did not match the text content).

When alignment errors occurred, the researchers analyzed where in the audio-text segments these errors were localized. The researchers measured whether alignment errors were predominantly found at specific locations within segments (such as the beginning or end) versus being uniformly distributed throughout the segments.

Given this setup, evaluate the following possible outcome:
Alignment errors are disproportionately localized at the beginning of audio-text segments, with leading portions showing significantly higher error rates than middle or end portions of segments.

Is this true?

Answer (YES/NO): NO